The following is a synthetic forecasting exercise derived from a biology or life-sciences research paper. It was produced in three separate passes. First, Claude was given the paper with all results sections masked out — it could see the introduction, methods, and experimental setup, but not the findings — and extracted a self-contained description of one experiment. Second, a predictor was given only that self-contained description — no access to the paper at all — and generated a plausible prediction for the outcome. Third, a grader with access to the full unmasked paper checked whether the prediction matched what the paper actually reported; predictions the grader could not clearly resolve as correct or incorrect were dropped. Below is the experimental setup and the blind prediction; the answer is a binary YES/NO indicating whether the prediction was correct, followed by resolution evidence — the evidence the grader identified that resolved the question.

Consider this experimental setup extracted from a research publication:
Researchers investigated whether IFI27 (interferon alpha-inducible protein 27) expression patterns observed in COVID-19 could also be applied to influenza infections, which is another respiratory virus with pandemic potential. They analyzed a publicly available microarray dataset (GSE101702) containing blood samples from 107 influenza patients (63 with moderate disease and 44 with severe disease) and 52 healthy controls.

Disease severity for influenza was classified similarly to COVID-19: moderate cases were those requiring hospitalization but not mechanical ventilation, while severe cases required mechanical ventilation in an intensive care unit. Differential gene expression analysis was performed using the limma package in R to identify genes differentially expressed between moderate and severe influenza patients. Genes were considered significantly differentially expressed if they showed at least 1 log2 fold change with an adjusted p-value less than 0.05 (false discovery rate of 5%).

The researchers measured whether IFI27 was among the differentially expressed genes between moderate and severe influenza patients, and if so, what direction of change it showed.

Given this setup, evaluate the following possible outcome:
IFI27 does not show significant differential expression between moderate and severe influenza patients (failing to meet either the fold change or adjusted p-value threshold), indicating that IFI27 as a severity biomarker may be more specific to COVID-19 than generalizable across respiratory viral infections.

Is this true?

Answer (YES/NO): YES